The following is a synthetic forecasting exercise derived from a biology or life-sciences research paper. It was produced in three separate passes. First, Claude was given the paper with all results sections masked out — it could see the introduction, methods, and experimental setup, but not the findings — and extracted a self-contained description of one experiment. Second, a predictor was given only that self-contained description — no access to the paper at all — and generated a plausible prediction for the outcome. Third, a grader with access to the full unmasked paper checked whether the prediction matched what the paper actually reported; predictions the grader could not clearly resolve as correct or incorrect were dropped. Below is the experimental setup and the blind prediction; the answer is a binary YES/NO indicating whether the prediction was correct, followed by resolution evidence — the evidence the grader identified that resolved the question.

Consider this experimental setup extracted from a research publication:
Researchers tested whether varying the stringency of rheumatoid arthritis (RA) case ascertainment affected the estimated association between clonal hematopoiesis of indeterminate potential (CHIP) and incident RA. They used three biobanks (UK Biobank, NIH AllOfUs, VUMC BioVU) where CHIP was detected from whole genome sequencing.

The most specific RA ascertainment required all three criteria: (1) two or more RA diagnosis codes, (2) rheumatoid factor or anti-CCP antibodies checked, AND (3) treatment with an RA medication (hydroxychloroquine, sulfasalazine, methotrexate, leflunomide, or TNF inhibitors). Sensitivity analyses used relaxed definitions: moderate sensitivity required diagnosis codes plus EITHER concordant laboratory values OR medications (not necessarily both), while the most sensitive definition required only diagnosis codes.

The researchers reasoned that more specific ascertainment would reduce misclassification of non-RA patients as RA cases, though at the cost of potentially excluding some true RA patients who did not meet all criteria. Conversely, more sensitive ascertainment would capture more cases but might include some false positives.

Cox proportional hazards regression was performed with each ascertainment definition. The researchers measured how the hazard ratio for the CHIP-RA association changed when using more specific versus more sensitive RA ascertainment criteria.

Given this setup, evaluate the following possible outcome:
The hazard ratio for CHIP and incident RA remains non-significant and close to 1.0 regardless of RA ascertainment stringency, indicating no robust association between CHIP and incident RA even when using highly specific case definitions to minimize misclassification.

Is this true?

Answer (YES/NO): NO